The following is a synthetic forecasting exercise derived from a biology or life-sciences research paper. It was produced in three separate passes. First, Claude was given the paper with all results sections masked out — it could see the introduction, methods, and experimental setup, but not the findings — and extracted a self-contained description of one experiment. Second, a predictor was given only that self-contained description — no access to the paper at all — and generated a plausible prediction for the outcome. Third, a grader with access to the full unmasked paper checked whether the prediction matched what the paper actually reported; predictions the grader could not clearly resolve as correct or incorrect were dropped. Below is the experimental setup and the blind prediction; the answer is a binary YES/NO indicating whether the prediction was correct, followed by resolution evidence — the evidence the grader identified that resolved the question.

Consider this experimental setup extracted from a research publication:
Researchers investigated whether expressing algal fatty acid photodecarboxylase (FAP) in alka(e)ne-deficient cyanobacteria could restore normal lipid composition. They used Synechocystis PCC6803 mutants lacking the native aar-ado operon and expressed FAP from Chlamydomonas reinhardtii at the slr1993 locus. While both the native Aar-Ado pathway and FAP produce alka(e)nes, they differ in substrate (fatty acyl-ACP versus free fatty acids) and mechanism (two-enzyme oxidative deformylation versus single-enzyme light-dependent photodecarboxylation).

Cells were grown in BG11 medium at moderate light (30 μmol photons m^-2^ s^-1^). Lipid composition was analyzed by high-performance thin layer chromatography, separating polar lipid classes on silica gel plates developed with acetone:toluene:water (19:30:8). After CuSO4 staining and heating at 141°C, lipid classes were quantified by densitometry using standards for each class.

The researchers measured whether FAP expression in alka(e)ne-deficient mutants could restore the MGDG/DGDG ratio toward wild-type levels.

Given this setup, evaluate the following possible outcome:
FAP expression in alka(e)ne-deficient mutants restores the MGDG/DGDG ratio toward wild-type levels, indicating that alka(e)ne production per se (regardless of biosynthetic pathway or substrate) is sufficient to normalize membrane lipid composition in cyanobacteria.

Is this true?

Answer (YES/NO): YES